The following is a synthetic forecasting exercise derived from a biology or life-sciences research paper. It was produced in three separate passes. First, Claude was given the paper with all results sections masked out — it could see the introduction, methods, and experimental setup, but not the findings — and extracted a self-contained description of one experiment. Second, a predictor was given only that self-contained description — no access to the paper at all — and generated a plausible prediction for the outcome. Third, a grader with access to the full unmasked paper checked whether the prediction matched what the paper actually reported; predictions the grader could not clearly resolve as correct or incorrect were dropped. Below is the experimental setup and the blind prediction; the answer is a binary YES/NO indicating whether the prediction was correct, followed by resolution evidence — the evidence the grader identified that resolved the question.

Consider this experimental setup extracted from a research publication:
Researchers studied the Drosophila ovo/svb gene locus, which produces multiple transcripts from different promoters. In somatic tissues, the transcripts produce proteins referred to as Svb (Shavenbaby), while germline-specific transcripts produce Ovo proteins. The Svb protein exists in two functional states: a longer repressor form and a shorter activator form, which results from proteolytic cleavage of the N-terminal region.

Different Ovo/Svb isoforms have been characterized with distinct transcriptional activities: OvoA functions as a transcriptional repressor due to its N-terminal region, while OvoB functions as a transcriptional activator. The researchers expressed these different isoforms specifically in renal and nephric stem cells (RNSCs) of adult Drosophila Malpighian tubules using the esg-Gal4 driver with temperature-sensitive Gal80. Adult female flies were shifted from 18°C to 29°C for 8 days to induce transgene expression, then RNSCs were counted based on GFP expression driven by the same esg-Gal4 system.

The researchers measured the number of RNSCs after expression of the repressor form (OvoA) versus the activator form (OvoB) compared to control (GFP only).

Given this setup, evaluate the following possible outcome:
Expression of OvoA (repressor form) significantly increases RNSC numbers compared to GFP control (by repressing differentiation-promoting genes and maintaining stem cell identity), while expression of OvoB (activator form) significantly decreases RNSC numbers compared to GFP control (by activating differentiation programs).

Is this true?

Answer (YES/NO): NO